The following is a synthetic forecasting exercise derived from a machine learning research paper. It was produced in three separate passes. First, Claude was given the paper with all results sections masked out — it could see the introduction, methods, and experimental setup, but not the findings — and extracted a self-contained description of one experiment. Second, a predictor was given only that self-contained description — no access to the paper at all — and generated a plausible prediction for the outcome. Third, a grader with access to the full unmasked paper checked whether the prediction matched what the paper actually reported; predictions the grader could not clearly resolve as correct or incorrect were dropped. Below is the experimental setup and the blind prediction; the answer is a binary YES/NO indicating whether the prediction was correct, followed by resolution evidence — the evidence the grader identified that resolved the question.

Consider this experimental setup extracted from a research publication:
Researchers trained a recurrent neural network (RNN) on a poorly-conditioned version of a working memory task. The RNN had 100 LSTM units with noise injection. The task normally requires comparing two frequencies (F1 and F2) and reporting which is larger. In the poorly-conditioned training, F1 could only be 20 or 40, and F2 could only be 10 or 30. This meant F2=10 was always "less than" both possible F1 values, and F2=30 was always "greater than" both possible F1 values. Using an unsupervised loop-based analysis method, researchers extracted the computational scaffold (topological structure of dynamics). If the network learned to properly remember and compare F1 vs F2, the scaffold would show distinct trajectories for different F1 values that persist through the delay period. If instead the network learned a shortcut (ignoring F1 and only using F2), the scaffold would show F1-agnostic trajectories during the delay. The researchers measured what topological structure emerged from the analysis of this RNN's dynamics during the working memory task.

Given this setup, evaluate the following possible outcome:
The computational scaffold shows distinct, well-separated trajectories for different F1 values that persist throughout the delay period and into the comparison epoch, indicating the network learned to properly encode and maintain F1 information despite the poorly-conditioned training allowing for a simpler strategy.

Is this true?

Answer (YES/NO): NO